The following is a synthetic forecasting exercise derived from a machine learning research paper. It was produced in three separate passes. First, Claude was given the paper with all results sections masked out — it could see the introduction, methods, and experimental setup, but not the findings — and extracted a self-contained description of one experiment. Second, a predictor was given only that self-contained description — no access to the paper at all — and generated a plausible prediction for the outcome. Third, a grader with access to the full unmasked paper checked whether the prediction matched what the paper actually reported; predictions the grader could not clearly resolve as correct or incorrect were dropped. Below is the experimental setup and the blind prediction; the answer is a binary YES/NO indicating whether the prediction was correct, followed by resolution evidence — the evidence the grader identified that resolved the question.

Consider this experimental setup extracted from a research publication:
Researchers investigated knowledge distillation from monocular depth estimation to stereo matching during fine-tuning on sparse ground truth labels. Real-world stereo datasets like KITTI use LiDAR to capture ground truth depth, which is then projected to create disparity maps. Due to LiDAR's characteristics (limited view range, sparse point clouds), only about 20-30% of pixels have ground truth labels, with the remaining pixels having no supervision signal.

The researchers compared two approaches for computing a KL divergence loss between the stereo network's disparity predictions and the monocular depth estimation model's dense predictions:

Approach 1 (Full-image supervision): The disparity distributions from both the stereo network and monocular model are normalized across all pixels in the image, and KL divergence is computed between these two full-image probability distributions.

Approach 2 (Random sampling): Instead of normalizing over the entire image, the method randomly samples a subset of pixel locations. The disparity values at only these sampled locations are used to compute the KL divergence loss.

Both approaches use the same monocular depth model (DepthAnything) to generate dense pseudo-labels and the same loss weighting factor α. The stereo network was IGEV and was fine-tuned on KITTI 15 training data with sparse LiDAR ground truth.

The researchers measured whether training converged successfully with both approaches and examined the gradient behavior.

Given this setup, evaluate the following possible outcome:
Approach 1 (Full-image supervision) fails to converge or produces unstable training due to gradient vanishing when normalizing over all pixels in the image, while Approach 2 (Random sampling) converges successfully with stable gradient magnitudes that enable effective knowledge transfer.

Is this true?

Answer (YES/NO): YES